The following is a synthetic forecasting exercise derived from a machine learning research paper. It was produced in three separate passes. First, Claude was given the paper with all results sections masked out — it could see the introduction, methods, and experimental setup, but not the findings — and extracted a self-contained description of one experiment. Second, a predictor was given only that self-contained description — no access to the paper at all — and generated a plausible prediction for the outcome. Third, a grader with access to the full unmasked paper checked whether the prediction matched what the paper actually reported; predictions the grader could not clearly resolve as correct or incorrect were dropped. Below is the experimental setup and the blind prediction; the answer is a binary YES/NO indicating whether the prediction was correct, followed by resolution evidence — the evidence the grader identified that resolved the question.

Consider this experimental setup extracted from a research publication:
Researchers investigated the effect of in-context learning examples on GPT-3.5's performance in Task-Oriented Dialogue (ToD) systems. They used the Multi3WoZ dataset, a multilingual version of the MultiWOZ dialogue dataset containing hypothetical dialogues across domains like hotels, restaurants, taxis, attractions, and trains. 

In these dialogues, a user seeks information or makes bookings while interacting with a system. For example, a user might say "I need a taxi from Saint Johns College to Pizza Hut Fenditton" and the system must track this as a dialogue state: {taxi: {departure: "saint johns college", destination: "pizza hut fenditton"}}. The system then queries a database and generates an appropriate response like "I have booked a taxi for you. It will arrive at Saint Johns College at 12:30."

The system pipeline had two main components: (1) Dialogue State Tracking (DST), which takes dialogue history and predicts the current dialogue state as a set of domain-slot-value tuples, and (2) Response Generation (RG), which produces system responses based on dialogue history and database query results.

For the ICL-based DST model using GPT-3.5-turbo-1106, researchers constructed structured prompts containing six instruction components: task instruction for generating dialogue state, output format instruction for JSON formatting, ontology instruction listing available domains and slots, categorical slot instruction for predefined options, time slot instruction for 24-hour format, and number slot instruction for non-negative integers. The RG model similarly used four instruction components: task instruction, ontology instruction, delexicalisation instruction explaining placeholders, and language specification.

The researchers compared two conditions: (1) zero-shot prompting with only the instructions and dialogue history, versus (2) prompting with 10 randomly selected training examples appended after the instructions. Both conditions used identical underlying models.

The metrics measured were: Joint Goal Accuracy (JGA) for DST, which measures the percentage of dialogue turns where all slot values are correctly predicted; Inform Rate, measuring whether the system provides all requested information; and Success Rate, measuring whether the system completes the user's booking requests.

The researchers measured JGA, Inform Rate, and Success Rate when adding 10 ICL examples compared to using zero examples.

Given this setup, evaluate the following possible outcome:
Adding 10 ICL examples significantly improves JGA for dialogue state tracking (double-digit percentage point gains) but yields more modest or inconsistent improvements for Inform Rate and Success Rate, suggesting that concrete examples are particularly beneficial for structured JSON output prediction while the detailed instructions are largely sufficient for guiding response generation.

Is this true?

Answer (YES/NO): NO